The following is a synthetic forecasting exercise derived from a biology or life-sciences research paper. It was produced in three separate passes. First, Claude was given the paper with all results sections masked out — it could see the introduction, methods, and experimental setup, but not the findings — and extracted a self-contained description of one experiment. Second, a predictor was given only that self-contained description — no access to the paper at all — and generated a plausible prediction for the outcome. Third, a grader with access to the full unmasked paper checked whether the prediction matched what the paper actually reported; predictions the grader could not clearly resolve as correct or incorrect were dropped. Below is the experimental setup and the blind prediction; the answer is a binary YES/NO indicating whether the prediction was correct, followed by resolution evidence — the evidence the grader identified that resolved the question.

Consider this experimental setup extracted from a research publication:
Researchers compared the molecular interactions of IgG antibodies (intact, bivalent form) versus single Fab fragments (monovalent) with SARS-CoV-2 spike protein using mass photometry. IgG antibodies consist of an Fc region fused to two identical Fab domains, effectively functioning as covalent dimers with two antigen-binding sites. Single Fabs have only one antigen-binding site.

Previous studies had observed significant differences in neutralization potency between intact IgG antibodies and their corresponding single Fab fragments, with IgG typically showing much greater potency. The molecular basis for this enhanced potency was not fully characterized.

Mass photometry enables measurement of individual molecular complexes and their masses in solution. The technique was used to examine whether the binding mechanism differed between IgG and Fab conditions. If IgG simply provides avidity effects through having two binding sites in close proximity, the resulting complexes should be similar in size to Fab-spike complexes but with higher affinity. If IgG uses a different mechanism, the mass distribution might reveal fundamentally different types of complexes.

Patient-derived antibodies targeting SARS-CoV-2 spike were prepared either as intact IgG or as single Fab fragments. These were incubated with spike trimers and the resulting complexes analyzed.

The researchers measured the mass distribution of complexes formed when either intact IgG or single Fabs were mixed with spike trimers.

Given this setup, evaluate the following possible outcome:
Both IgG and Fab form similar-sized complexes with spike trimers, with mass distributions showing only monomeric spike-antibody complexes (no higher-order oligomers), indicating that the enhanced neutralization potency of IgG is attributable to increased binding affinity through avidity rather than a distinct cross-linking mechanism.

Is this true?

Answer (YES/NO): NO